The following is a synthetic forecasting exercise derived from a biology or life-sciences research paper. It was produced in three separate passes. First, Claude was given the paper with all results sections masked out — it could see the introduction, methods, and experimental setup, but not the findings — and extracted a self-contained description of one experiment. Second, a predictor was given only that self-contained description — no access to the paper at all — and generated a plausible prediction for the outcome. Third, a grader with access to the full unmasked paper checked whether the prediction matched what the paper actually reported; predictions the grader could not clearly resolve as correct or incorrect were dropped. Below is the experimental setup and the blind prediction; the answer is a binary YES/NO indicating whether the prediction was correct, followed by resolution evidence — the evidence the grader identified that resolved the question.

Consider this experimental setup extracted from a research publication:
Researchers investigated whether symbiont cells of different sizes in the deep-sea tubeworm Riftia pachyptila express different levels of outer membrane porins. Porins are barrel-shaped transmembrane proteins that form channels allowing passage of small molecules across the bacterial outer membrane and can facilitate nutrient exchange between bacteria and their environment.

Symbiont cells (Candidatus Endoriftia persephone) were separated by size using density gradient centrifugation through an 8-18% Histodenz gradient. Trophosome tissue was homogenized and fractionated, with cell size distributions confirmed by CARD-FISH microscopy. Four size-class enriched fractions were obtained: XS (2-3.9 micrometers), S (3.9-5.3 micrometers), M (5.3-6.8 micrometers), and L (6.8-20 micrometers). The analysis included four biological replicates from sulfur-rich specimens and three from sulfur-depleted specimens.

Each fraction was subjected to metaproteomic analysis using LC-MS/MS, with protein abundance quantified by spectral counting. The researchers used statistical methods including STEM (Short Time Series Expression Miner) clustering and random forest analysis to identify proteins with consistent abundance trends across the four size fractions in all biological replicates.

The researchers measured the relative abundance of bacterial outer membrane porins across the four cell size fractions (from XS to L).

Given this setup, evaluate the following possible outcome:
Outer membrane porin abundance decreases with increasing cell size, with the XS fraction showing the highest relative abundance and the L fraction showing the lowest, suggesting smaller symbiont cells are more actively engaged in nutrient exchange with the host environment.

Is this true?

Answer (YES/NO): YES